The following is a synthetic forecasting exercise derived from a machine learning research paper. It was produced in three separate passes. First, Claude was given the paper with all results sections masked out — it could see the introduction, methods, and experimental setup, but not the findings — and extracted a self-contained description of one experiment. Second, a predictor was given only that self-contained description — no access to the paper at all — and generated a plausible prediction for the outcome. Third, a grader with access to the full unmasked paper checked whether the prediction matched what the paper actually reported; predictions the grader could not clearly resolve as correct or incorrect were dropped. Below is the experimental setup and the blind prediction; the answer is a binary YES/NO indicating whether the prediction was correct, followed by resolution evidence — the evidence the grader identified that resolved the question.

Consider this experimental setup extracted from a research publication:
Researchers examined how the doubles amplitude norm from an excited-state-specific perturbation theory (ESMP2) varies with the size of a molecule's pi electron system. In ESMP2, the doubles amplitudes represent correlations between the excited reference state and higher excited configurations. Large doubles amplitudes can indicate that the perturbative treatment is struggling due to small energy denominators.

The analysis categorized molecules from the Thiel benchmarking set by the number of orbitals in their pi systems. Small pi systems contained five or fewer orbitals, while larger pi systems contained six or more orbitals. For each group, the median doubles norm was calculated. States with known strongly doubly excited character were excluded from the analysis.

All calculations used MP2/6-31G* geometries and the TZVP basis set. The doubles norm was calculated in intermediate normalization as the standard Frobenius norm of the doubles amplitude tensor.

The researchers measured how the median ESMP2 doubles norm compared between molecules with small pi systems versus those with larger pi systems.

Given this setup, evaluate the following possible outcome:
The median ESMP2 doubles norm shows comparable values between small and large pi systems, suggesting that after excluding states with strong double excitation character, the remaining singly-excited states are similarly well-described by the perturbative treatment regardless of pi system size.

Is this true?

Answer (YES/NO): NO